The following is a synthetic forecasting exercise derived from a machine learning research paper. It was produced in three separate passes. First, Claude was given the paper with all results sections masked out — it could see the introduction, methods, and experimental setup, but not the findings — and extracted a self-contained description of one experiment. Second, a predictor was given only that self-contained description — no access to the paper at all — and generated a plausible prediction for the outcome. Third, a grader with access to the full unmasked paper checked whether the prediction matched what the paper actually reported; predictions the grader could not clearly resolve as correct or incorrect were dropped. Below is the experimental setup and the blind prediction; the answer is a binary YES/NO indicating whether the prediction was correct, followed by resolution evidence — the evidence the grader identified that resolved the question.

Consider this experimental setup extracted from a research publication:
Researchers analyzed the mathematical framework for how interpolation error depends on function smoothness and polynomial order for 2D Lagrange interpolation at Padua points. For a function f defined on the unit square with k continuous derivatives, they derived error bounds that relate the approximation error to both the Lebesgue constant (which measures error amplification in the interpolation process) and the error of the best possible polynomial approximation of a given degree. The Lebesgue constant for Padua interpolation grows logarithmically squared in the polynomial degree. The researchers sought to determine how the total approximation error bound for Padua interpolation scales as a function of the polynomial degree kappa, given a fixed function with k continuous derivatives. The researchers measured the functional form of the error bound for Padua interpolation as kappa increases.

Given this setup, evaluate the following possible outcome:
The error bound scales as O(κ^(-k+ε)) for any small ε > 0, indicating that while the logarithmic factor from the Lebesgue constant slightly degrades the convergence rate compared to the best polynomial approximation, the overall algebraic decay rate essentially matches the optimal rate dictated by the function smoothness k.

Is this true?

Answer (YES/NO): NO